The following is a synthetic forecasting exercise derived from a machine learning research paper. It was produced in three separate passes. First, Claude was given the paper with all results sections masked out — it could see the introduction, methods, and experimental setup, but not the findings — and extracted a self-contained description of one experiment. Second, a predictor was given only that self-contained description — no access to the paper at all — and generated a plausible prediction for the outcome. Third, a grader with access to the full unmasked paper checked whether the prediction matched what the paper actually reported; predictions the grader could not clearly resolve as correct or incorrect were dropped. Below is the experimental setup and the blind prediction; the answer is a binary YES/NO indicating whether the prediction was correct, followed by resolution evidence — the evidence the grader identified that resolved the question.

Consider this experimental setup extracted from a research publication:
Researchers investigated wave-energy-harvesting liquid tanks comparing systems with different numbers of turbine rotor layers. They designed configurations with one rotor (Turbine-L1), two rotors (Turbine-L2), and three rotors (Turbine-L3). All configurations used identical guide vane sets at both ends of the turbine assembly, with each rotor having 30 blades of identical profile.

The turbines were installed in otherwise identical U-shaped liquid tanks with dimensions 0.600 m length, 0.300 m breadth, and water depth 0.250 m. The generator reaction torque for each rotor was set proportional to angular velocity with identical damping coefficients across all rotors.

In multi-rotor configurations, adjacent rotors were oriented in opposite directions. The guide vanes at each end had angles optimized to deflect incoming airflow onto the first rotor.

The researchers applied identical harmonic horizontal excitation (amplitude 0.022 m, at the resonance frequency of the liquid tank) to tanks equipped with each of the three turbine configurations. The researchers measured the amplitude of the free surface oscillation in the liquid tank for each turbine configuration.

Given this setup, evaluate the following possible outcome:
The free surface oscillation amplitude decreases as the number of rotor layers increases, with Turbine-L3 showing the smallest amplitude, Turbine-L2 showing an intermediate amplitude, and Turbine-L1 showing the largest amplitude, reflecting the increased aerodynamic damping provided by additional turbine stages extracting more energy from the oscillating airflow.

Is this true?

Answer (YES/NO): YES